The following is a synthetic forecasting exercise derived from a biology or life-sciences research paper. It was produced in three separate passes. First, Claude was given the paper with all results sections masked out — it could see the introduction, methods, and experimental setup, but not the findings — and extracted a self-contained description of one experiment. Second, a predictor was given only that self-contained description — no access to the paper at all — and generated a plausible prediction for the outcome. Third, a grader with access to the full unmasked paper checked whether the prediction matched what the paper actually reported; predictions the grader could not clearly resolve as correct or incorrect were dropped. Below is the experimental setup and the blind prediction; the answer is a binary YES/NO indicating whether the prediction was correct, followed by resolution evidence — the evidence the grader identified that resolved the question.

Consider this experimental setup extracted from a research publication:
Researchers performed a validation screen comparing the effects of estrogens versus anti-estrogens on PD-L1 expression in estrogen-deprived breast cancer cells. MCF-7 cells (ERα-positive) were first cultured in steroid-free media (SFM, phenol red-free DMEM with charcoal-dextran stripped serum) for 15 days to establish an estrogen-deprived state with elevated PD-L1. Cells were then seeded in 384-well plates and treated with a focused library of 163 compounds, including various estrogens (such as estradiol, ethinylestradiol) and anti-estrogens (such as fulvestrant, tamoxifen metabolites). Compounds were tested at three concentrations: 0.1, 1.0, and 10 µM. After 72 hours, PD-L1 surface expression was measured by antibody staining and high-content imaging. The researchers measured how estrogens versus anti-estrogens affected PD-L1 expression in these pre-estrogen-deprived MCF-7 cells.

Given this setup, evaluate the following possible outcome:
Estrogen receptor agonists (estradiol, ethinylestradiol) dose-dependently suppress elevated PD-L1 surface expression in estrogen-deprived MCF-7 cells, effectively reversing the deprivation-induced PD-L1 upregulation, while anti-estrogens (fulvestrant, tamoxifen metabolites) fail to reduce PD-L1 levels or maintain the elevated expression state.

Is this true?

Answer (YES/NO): YES